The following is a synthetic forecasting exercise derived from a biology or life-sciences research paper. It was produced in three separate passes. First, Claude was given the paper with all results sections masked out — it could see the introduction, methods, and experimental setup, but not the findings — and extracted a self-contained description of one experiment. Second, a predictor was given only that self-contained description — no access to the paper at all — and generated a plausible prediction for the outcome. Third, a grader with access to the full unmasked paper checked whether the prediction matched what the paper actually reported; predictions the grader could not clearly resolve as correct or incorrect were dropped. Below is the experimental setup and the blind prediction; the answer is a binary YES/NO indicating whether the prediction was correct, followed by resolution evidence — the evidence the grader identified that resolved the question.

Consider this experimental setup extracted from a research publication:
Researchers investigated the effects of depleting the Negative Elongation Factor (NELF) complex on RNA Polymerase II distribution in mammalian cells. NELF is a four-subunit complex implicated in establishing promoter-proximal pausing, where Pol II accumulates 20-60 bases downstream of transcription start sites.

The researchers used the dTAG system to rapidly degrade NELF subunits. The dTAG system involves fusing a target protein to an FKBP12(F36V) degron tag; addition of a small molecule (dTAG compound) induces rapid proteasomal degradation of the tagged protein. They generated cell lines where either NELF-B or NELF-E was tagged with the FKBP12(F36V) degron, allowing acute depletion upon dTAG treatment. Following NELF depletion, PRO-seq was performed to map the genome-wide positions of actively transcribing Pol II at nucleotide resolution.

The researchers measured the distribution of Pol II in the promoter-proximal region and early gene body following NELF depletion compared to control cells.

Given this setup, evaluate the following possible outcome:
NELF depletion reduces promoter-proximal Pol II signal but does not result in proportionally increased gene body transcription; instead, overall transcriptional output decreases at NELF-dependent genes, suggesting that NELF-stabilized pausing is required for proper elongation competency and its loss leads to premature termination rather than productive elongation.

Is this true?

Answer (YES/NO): NO